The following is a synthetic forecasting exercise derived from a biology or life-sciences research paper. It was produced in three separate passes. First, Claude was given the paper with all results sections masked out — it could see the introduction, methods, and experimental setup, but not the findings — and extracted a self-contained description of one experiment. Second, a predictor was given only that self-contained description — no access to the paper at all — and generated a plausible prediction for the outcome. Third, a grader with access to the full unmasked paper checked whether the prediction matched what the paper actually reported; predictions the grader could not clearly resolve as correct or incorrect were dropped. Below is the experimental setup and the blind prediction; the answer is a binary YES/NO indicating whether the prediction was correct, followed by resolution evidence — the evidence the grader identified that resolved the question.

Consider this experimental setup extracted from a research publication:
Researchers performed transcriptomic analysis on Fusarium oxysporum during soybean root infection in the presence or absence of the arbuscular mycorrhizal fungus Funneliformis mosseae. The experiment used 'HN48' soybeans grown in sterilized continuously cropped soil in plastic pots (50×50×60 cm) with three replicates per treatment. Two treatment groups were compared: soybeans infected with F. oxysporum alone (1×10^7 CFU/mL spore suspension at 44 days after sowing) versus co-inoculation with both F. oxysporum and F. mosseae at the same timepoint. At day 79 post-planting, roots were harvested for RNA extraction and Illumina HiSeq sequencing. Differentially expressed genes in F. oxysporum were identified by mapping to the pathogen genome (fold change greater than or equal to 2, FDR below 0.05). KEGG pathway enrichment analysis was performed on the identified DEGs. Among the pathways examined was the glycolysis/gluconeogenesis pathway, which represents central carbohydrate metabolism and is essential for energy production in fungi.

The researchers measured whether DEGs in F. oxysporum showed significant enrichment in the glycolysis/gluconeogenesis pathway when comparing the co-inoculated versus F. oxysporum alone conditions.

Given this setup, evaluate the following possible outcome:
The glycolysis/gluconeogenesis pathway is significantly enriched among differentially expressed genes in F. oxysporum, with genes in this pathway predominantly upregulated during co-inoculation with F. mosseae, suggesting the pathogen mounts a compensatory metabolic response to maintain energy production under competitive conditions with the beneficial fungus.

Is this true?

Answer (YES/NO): NO